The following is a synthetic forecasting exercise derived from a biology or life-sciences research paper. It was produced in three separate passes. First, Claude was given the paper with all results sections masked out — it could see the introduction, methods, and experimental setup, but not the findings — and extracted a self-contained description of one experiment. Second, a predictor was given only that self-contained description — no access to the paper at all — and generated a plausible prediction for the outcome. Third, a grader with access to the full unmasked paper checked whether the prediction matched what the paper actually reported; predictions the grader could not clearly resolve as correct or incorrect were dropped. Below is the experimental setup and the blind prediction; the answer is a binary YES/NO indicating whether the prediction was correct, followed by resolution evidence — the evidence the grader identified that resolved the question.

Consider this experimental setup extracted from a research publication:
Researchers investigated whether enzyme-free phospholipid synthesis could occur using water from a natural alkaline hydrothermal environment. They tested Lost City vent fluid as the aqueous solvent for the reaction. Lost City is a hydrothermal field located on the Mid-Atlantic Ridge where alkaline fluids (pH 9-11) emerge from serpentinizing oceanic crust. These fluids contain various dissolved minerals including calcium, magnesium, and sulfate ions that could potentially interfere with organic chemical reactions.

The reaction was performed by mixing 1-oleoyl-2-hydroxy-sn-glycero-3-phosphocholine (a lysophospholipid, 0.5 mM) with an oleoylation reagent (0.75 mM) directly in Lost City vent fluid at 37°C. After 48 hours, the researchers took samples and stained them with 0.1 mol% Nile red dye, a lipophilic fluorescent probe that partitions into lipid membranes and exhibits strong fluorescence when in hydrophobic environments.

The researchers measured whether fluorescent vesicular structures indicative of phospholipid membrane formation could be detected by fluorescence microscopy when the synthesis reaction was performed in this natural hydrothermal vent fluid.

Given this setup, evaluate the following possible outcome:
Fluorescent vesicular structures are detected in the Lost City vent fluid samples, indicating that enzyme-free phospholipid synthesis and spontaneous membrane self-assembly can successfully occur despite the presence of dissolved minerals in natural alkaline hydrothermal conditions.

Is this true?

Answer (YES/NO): YES